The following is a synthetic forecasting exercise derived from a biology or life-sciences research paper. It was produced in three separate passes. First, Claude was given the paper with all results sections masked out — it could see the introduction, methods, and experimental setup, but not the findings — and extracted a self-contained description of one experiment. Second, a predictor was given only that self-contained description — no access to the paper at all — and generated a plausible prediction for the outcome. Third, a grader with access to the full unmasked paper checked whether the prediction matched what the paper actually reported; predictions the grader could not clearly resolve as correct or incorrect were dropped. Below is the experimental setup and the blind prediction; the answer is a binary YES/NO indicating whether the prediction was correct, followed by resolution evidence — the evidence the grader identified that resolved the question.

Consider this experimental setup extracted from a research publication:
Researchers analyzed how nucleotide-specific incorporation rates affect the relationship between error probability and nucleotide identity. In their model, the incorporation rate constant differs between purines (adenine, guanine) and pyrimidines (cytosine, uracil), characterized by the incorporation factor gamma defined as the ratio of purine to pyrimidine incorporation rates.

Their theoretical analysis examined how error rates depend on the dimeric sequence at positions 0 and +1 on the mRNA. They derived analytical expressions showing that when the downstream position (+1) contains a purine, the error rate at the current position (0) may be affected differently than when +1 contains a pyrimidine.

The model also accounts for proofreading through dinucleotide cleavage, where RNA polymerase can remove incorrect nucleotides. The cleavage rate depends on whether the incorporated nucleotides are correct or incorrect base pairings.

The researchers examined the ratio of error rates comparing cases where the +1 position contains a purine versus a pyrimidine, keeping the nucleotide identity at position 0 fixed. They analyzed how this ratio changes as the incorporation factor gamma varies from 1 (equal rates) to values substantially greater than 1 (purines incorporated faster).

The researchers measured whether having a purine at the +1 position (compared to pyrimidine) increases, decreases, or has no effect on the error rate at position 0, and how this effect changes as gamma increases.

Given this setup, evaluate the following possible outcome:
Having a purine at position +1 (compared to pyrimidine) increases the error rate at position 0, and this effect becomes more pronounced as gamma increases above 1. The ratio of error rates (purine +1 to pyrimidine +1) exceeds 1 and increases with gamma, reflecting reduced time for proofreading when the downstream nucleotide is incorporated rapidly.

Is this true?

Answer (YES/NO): YES